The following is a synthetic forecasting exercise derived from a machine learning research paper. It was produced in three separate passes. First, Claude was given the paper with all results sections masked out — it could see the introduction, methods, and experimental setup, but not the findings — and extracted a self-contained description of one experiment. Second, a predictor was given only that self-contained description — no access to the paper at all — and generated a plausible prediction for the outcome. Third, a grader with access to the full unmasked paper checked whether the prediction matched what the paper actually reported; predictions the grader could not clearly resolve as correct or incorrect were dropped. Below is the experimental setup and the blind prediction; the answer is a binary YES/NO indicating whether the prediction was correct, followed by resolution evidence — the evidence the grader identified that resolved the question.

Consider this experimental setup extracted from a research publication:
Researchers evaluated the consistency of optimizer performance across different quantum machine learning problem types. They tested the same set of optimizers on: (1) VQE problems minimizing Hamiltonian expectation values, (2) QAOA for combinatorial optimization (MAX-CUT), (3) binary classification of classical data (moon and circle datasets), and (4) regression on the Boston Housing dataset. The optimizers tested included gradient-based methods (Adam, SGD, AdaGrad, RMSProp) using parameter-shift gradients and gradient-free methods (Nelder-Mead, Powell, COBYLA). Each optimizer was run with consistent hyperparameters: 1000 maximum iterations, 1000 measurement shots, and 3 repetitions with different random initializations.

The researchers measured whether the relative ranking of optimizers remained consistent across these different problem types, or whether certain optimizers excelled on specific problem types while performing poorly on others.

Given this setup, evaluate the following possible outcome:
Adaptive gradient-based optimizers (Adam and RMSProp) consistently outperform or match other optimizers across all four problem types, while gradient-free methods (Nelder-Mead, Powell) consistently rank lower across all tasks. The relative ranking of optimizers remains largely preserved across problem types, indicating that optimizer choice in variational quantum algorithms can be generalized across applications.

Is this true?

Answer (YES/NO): NO